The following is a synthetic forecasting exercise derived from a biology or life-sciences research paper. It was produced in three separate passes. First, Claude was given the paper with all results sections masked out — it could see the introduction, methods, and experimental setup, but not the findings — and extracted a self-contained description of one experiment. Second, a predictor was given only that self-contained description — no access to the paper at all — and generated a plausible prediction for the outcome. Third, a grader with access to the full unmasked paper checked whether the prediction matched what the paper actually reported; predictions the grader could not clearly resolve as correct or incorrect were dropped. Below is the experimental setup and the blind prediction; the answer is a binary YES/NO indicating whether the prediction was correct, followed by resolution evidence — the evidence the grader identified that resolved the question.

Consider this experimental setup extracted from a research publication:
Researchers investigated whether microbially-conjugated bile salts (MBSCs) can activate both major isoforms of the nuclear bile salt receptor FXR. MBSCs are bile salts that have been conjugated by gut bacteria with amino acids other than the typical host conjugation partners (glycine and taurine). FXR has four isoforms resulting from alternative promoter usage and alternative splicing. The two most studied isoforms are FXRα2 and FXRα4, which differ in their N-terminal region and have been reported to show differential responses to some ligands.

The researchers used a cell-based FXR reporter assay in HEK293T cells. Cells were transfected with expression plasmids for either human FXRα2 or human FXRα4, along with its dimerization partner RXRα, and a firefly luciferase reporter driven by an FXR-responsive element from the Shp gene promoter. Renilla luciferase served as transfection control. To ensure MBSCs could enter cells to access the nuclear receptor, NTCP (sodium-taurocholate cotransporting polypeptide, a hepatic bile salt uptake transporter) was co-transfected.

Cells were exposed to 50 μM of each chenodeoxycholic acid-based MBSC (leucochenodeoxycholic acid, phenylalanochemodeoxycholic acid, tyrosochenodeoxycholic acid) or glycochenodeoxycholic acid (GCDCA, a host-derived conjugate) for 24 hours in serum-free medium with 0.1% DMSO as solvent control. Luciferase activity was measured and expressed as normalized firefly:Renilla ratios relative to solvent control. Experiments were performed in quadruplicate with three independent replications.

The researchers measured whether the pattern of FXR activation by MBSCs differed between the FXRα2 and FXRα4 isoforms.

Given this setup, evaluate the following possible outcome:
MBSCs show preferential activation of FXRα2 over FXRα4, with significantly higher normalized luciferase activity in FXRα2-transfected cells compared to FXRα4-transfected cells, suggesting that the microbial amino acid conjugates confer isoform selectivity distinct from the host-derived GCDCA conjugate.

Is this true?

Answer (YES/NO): NO